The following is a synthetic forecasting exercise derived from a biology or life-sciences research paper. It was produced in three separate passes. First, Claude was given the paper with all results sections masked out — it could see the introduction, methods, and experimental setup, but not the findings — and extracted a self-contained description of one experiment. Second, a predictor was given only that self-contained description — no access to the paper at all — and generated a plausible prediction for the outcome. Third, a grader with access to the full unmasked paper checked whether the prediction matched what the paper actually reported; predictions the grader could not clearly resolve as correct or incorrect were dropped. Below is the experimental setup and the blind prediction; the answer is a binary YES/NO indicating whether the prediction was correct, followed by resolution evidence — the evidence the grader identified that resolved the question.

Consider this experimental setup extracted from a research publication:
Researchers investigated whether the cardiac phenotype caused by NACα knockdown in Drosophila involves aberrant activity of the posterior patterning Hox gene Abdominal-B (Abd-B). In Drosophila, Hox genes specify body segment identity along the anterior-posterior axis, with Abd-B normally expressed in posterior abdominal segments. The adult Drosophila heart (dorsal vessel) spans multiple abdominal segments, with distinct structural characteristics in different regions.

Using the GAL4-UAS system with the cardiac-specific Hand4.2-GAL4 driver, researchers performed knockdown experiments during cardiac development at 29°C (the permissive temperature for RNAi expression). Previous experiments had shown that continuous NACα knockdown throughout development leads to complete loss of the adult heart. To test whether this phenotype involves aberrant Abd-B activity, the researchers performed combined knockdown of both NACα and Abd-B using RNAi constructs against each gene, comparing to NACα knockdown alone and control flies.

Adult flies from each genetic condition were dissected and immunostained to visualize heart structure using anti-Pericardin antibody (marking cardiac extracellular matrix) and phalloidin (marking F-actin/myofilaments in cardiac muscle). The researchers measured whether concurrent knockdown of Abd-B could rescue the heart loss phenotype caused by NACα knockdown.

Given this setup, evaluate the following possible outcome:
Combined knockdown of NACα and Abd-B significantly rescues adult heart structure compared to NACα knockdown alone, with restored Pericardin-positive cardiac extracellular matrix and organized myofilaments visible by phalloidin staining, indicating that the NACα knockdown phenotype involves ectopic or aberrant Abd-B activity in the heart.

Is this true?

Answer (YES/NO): YES